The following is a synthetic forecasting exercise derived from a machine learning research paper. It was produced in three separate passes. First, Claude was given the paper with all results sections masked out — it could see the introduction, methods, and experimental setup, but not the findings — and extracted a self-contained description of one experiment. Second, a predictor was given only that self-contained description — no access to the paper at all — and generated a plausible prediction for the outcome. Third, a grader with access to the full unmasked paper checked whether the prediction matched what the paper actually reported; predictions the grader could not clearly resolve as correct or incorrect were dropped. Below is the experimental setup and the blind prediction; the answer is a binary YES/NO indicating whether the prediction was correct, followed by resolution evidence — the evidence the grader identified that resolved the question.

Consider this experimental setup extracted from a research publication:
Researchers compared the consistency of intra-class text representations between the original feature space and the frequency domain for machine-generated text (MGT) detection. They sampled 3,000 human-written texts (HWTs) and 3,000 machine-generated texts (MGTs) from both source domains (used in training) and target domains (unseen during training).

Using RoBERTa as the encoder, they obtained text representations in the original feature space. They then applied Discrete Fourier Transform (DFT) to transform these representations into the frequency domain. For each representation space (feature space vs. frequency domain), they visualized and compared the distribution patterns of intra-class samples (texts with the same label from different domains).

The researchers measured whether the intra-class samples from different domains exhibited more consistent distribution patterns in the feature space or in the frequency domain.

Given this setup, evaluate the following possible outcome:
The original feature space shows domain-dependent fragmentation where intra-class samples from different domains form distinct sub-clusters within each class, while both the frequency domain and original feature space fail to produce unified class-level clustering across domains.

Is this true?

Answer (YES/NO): NO